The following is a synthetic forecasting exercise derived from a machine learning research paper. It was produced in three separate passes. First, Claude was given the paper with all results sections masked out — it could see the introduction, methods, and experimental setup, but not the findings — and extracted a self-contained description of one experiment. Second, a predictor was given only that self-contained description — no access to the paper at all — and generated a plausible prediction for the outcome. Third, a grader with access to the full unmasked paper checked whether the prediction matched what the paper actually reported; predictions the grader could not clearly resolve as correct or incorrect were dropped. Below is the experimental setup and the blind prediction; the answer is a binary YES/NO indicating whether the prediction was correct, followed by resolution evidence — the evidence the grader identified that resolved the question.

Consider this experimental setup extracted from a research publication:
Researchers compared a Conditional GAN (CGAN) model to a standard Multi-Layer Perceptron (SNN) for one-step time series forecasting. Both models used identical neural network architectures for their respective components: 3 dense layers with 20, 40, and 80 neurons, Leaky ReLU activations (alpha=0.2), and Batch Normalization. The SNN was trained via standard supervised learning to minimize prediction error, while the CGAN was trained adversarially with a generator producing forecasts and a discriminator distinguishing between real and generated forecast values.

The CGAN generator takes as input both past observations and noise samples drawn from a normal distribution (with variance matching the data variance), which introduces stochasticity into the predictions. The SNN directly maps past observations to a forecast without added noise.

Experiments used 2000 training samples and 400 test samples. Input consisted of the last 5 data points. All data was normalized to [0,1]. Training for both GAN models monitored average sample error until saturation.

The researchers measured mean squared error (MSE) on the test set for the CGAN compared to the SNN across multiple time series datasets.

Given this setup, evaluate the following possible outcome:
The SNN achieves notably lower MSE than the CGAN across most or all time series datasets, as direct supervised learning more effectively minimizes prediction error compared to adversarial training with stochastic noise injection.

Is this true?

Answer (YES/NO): NO